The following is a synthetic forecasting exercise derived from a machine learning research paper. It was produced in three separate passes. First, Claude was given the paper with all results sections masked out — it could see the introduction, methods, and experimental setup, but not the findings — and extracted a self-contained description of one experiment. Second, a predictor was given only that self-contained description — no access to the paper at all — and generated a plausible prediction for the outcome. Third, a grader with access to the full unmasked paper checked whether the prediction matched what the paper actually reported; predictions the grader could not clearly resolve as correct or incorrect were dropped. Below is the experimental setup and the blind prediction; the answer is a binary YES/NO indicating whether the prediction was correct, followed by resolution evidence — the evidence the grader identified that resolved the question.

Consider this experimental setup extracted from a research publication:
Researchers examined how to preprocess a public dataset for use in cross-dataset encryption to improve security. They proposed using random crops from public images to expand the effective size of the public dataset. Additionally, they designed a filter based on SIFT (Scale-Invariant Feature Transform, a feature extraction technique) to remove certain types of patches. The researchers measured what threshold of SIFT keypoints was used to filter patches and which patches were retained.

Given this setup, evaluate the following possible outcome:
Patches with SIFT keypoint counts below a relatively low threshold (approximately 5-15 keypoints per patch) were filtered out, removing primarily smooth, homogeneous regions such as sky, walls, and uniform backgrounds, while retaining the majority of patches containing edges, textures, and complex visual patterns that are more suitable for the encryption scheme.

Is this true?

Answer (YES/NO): NO